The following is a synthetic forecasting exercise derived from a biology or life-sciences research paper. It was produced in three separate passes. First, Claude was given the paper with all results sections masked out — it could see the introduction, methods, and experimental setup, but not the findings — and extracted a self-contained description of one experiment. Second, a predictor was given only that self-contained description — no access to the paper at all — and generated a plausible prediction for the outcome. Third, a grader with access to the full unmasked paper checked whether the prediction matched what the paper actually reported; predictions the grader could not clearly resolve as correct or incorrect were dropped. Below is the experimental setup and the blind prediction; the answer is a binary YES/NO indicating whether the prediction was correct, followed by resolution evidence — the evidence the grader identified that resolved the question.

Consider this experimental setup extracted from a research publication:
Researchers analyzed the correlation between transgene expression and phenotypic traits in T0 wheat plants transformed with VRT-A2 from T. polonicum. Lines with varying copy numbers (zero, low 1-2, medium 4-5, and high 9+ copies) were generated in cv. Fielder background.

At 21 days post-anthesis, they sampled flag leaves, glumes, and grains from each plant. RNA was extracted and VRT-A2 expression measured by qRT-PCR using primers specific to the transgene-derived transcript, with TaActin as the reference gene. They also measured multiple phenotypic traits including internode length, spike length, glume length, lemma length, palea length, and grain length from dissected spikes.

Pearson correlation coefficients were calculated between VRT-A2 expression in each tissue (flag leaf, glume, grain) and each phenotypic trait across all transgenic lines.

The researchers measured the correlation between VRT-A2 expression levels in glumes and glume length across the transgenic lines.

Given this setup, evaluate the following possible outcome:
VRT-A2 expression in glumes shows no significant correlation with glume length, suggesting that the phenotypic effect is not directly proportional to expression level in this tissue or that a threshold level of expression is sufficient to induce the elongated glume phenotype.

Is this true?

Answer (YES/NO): NO